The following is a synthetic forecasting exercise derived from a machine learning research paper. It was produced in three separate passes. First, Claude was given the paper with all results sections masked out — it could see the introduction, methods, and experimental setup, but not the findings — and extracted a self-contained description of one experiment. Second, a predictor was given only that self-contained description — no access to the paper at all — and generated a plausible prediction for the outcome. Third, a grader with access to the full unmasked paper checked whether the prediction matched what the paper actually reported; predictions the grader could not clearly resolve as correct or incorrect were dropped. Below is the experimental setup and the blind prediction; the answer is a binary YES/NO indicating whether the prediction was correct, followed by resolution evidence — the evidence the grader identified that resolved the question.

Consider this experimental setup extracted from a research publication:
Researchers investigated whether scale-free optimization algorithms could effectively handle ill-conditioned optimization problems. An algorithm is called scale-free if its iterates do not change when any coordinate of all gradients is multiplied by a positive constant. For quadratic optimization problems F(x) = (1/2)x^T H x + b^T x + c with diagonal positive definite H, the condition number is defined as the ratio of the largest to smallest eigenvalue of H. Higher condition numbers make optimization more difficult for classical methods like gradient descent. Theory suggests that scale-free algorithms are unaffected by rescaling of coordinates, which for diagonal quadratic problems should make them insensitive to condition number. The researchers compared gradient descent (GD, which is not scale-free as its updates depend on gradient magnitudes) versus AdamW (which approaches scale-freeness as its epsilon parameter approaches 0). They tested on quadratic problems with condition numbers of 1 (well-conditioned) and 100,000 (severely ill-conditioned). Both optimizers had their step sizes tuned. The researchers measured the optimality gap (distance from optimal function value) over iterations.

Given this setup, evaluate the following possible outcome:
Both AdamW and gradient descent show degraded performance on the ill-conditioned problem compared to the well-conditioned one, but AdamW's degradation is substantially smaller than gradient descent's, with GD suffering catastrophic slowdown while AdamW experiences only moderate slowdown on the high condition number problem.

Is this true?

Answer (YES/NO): NO